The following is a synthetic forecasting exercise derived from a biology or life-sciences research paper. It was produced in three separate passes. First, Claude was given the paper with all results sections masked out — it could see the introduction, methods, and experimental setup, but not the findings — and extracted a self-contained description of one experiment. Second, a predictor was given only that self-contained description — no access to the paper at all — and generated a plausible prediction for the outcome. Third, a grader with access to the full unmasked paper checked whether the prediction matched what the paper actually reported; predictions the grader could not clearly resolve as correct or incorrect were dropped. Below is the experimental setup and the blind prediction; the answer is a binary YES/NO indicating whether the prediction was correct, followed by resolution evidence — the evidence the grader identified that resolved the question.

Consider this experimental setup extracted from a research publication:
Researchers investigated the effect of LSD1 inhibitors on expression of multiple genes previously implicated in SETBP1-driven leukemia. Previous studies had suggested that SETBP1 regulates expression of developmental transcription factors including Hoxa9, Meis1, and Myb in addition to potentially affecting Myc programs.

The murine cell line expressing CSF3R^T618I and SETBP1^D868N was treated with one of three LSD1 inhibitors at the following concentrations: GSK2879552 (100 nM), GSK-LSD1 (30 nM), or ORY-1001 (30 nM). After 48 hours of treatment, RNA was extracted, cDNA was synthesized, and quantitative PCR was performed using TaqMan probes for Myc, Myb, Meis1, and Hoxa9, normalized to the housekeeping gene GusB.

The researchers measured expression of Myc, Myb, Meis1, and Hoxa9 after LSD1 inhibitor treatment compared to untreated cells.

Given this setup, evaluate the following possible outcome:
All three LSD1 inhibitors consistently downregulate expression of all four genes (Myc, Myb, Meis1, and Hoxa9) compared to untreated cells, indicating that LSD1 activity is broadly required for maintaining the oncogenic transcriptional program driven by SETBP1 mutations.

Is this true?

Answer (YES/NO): NO